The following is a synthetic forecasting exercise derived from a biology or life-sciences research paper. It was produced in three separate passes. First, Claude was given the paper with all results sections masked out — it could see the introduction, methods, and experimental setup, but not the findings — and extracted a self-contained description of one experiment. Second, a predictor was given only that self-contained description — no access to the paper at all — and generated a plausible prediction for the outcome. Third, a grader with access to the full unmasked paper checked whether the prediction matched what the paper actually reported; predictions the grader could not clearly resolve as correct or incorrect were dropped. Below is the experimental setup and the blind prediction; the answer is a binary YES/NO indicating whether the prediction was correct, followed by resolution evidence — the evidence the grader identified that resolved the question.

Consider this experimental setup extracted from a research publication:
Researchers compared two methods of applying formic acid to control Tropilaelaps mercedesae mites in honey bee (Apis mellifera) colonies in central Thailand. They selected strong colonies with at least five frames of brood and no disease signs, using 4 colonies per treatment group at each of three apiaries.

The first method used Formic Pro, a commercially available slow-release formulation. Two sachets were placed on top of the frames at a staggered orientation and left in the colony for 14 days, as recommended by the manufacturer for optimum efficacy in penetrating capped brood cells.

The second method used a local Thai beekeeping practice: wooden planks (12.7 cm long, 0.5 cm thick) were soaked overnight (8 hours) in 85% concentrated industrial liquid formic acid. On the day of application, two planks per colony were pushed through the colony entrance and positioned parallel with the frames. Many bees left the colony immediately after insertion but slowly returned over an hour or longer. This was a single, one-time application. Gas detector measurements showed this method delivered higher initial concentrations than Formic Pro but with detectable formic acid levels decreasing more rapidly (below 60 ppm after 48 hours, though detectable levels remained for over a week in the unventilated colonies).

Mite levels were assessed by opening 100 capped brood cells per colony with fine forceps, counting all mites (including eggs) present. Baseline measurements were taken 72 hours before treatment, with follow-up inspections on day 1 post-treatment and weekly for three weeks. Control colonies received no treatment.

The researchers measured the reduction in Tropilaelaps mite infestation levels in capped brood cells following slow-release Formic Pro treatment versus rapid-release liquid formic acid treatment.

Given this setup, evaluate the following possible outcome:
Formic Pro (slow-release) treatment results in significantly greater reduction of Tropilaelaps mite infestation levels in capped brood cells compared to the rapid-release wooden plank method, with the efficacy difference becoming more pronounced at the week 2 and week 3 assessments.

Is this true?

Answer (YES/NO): NO